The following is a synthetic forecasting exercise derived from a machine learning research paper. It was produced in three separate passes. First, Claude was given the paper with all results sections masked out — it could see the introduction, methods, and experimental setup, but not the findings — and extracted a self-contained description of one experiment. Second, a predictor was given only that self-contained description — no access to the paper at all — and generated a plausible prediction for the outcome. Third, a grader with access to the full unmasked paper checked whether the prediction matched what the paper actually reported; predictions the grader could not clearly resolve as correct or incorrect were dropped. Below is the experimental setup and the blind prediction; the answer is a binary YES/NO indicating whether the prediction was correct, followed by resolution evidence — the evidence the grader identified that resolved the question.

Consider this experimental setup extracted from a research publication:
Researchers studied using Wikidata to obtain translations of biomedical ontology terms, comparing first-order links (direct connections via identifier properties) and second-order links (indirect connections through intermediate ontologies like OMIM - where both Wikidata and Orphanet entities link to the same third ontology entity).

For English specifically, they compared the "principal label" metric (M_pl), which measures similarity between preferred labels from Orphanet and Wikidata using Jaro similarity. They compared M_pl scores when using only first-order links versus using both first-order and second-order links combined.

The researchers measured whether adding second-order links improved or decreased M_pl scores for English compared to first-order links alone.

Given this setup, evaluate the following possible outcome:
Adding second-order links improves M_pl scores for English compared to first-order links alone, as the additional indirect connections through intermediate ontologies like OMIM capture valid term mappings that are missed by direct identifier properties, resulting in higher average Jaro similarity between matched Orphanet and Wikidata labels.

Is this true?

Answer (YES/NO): YES